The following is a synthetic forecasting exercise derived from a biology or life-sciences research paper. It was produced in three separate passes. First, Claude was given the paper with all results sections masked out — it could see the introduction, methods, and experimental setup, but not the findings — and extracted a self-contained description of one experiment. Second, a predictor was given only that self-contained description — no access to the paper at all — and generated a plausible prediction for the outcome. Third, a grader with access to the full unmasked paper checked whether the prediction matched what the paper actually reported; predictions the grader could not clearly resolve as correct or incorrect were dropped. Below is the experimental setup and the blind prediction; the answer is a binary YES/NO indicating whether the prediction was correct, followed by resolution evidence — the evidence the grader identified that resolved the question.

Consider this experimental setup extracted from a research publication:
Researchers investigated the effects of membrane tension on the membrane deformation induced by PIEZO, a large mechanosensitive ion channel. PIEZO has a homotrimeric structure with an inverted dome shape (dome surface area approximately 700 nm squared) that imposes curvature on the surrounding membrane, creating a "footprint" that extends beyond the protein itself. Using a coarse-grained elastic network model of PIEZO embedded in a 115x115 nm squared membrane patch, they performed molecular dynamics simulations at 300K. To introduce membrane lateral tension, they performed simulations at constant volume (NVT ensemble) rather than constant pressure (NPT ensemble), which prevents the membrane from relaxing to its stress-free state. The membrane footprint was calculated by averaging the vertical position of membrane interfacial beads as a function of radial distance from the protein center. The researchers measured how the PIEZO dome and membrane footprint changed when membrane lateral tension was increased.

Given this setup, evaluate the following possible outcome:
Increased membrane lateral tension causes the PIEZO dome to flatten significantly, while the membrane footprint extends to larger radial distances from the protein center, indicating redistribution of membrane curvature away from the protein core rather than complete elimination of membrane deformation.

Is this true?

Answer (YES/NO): NO